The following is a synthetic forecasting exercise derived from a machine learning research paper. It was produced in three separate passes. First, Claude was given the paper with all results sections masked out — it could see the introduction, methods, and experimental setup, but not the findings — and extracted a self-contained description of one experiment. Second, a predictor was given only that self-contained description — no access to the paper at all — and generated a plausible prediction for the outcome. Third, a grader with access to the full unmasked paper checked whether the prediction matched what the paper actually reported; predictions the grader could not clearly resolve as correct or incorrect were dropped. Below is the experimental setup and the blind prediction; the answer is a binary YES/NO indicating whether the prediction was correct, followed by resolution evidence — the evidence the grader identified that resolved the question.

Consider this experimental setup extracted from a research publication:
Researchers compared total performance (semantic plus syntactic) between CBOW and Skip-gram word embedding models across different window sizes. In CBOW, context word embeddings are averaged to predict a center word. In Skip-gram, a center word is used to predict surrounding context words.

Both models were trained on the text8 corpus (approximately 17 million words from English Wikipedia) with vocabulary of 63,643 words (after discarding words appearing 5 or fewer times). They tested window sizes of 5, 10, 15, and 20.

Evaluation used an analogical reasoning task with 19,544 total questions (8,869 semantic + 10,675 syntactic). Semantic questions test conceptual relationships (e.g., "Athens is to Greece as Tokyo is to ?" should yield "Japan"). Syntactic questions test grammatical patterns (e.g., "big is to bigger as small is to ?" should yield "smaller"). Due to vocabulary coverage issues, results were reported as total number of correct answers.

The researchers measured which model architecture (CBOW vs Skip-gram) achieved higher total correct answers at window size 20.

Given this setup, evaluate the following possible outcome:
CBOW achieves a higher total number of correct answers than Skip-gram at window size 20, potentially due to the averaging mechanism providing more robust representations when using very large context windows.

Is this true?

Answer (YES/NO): NO